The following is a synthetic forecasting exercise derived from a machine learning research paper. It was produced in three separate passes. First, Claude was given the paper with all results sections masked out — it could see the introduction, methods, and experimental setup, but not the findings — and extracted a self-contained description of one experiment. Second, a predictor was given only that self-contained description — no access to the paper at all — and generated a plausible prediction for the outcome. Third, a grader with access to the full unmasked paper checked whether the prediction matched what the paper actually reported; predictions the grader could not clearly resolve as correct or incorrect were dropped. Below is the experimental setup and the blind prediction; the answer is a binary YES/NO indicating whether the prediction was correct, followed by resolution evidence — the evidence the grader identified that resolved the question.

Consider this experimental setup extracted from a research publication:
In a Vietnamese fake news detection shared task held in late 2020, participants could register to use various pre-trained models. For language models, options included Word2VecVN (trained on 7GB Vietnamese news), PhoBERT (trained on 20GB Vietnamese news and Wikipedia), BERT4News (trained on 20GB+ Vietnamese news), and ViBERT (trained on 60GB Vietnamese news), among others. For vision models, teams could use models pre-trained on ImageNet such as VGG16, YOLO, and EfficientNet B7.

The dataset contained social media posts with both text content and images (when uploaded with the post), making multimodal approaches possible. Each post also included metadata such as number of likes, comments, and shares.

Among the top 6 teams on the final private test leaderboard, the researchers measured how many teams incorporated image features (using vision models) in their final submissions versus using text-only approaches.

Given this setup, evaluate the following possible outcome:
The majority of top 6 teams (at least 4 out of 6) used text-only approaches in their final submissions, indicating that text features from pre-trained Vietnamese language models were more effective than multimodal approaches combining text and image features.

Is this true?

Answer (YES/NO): YES